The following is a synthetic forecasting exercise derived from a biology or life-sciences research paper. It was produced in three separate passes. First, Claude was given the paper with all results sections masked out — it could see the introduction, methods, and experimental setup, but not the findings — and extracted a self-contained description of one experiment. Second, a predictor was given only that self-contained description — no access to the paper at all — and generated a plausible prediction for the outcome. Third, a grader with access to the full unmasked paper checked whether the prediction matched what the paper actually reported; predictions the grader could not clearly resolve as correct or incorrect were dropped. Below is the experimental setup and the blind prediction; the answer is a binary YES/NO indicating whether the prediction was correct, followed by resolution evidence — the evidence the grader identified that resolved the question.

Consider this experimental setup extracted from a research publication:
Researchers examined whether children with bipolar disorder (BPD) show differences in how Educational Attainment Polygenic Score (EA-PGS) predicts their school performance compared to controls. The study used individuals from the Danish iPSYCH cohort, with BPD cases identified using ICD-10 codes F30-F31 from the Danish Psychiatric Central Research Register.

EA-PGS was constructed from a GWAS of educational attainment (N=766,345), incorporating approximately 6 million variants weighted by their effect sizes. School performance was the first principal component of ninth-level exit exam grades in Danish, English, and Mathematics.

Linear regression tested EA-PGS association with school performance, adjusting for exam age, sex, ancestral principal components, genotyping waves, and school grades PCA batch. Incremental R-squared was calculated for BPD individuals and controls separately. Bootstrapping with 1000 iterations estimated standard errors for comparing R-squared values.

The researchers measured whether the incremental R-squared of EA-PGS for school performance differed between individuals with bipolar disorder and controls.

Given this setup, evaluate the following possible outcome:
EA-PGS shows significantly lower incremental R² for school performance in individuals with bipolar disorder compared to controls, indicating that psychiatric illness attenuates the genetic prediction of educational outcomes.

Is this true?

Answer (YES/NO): NO